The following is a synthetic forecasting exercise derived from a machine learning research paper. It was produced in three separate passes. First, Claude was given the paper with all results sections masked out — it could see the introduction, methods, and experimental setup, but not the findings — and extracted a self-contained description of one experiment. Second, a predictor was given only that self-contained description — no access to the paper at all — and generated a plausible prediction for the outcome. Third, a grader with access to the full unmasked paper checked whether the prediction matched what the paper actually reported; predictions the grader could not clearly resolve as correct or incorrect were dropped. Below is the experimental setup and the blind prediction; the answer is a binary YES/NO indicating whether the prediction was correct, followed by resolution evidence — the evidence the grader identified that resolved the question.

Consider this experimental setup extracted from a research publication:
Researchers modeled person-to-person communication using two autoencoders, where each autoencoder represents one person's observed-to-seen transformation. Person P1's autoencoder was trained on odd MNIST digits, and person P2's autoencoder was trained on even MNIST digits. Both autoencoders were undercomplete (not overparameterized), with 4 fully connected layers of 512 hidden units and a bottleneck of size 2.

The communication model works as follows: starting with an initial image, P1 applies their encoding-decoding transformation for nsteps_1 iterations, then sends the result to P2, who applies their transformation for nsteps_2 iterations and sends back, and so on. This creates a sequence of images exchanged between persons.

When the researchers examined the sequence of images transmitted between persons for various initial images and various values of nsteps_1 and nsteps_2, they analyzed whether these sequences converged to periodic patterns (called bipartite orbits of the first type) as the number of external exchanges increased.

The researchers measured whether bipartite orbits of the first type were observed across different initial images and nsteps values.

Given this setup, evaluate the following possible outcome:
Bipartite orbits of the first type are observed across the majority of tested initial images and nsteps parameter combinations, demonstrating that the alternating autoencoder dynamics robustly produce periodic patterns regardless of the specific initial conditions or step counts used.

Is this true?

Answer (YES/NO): YES